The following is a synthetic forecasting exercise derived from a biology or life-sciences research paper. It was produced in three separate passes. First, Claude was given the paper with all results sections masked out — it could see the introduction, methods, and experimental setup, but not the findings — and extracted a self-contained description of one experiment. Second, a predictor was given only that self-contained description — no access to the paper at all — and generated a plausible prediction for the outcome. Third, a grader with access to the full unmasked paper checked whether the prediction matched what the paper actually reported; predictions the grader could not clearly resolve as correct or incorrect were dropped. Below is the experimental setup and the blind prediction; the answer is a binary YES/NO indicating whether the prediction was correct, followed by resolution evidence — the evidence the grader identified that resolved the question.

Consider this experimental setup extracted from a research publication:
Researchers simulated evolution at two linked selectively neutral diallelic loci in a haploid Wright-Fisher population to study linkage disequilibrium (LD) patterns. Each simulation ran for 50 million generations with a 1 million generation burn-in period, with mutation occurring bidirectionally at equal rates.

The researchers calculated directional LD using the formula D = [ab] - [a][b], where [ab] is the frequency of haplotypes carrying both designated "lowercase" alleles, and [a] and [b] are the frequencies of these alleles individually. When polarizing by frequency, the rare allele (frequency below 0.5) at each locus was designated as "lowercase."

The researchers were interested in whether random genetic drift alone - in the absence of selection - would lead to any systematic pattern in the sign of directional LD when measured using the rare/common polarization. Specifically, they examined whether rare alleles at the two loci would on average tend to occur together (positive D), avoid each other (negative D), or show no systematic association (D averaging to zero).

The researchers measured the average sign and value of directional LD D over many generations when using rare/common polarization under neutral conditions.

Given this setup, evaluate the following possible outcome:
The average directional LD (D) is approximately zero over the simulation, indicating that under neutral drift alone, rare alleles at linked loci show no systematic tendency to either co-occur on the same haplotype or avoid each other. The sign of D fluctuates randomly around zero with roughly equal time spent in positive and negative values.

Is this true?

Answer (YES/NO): NO